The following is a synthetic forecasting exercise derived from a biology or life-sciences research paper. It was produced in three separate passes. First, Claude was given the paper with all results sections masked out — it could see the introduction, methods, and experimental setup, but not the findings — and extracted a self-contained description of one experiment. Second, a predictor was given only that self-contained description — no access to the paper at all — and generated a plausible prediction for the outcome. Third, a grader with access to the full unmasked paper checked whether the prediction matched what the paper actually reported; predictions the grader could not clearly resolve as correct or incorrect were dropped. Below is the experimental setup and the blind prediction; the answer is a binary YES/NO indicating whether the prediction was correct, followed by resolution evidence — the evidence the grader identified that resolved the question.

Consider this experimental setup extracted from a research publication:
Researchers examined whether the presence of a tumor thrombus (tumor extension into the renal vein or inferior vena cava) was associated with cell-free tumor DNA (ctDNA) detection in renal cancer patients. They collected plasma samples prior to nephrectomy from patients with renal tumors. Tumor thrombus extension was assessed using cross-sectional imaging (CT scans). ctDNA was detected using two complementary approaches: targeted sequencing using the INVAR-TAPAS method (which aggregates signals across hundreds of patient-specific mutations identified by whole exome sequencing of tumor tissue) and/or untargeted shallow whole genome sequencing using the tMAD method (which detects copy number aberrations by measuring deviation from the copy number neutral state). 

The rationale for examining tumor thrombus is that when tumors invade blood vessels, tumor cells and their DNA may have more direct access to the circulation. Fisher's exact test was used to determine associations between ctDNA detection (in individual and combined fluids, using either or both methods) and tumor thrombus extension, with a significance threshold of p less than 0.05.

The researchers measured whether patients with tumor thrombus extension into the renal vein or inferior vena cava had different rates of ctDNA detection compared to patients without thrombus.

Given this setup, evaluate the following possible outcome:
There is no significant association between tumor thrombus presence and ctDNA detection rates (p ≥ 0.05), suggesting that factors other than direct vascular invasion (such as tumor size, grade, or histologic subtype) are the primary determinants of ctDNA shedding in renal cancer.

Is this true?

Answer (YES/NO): NO